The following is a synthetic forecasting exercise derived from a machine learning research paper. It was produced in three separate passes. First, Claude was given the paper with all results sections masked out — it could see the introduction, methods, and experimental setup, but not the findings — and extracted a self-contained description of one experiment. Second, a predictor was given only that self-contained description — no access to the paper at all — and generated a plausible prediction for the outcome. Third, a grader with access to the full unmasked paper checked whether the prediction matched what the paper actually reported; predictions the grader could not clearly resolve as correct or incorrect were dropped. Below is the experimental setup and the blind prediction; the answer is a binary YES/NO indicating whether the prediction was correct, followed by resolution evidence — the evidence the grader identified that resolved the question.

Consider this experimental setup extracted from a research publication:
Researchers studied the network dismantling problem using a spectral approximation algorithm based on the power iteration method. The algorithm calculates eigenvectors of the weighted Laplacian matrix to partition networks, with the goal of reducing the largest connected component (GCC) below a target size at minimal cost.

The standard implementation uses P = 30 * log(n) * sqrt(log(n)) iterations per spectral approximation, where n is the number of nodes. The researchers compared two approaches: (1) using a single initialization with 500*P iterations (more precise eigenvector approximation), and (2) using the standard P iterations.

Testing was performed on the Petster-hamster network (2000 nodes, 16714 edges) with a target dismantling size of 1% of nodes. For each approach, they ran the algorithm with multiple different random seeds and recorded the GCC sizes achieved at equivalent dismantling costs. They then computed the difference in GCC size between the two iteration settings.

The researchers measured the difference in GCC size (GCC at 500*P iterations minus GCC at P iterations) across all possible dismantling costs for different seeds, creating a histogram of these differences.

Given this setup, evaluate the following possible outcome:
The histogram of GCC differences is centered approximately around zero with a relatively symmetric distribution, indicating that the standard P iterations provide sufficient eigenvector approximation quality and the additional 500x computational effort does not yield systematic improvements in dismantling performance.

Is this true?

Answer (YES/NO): NO